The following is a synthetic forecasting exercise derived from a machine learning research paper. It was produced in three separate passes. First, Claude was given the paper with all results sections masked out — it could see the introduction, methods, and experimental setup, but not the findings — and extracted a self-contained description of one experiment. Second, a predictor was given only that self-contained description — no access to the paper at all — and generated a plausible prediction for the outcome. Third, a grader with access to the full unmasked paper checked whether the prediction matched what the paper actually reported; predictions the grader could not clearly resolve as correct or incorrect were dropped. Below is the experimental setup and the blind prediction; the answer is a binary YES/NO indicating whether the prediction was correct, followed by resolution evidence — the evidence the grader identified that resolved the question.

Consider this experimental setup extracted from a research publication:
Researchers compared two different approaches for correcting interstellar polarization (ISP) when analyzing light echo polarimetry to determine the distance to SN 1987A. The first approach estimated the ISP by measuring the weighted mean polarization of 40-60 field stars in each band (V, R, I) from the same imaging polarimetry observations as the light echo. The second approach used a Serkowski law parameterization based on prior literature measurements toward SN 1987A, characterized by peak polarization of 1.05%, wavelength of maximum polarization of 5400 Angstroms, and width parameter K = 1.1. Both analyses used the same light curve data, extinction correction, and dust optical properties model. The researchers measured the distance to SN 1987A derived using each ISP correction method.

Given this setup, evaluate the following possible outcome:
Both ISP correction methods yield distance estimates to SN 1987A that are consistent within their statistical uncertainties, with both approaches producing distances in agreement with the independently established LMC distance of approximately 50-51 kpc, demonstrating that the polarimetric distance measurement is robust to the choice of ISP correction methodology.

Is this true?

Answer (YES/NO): NO